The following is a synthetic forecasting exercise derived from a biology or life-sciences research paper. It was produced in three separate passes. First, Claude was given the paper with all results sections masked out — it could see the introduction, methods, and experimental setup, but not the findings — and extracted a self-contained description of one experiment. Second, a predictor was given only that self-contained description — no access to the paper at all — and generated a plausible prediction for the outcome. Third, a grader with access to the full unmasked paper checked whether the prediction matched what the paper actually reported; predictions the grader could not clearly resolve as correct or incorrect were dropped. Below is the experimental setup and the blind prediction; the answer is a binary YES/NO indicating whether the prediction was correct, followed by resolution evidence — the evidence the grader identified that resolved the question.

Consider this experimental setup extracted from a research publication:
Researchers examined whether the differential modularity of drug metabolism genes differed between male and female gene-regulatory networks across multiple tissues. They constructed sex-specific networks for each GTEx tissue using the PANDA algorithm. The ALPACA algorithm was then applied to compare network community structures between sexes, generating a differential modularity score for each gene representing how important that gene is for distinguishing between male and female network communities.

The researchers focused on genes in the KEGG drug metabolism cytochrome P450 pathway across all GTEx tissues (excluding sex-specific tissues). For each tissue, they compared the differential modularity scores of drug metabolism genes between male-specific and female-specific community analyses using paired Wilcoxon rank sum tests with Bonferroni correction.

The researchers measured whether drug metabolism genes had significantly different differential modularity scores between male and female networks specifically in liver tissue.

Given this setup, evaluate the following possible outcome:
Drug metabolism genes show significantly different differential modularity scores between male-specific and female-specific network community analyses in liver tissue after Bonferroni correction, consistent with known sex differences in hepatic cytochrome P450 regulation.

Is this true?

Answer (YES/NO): YES